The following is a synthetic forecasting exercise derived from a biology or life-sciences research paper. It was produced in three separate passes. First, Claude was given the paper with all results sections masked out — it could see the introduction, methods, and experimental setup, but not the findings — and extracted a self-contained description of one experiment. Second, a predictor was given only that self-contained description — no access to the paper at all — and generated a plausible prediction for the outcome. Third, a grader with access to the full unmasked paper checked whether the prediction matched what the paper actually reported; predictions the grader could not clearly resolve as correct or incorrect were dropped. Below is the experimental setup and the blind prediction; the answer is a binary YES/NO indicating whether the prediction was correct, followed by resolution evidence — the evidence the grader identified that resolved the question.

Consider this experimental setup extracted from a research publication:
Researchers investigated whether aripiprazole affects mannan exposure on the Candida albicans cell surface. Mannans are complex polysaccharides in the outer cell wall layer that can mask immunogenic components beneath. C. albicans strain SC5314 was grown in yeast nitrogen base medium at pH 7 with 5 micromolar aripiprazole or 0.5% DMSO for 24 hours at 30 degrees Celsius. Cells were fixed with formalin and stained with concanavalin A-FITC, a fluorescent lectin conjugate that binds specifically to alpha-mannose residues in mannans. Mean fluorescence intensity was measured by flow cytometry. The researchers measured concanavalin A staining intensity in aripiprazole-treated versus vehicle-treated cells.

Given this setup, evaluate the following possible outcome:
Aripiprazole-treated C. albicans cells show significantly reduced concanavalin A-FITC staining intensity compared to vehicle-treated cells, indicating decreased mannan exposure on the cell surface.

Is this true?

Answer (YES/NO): NO